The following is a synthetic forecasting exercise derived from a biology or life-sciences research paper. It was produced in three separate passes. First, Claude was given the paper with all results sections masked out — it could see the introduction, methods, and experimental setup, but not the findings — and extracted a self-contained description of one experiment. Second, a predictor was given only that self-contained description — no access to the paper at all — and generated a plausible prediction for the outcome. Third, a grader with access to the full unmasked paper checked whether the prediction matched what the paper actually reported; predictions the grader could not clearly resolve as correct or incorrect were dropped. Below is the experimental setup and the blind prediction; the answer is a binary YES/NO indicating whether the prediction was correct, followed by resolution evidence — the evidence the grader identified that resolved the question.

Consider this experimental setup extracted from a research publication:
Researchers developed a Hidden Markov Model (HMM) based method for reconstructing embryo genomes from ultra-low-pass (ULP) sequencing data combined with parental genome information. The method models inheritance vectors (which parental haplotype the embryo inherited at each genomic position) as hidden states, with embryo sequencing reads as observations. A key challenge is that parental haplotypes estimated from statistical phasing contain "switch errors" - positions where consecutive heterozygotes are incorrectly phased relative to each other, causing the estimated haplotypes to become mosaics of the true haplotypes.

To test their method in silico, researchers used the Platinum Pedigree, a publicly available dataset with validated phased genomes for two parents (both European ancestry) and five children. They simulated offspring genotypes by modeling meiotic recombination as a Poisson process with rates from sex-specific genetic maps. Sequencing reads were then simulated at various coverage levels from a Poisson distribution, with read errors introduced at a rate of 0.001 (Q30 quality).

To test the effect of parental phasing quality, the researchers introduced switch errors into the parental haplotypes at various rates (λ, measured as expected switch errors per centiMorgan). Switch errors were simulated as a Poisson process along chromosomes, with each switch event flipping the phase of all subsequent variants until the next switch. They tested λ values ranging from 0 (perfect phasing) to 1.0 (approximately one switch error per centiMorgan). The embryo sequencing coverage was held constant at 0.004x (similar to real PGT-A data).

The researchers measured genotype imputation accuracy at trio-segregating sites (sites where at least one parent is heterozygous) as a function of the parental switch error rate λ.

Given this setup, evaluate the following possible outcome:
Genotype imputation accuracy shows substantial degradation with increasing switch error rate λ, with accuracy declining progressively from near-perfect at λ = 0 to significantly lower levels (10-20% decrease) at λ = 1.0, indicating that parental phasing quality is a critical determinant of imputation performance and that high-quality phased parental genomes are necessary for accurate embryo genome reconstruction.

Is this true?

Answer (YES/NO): NO